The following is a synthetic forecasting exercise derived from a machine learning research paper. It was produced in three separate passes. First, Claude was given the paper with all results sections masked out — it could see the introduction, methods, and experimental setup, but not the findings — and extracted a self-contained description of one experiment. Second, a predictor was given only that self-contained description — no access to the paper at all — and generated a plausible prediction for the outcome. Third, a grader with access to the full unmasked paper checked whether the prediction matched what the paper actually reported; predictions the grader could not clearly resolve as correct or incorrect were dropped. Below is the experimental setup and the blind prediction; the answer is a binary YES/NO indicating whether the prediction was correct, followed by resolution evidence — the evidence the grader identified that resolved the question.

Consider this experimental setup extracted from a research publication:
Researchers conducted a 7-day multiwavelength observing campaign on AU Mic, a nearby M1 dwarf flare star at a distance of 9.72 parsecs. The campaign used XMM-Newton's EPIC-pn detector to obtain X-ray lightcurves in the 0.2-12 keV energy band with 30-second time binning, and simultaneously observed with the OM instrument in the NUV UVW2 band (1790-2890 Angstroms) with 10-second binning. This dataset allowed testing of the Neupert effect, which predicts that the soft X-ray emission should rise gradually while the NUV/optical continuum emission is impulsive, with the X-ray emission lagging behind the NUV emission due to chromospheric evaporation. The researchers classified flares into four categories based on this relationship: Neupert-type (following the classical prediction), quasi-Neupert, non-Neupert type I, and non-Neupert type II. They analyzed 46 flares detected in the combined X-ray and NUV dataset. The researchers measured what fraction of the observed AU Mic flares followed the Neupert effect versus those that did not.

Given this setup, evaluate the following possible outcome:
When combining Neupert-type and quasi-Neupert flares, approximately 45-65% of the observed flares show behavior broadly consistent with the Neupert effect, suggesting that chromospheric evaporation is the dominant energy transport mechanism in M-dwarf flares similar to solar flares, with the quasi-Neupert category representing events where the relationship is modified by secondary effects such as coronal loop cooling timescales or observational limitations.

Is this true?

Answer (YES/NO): NO